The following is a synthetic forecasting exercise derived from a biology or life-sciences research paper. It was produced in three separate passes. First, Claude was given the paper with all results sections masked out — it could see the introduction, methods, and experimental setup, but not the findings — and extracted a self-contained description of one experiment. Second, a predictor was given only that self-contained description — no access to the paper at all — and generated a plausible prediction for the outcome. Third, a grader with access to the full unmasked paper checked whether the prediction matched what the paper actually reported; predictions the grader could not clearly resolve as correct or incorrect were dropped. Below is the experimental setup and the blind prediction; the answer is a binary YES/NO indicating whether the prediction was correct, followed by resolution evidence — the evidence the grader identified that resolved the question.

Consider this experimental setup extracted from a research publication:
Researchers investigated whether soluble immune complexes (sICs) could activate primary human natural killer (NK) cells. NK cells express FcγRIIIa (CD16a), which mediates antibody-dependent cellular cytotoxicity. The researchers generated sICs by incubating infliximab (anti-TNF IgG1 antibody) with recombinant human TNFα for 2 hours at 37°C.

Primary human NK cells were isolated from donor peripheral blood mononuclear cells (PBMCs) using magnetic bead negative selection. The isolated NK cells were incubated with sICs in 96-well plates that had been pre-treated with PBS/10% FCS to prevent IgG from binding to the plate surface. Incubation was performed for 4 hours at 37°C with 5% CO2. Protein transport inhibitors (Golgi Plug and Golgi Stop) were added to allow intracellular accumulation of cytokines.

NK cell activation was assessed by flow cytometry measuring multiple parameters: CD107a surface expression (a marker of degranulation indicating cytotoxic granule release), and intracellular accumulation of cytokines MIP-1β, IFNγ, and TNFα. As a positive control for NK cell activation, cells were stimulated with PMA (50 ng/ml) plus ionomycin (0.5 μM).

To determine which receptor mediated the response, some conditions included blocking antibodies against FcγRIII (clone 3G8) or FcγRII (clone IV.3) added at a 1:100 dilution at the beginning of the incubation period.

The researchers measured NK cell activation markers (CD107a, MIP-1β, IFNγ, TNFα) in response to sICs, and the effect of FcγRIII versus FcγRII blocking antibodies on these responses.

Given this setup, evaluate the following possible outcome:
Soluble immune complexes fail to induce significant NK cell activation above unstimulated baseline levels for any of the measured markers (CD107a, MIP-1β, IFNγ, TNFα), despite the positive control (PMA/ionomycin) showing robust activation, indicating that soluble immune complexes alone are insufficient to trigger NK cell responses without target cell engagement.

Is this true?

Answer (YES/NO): NO